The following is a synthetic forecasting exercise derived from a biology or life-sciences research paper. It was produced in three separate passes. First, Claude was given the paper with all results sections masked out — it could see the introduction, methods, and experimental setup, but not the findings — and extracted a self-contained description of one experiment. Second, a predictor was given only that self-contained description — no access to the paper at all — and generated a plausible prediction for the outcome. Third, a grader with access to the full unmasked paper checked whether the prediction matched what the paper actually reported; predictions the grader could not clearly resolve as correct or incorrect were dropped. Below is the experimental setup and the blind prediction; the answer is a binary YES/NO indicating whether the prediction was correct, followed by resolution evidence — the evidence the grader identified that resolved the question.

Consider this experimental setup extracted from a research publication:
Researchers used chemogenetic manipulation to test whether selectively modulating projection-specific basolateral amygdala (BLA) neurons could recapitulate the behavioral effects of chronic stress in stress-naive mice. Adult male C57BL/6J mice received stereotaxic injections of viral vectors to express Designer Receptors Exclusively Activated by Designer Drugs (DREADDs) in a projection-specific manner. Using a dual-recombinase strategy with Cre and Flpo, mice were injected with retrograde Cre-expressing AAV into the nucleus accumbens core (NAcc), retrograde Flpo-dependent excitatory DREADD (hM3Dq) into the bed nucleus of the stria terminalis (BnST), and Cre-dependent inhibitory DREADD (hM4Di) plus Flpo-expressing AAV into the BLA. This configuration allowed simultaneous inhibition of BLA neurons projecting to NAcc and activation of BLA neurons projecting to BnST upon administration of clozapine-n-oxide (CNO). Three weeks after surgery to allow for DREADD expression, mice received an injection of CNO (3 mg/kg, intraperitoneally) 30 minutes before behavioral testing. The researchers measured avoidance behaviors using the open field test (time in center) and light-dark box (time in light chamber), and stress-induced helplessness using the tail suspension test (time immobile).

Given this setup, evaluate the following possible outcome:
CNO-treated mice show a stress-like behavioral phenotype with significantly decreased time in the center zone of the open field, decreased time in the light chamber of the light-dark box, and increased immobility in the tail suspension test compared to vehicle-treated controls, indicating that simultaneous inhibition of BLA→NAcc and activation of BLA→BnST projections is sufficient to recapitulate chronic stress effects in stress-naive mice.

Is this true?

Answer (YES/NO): NO